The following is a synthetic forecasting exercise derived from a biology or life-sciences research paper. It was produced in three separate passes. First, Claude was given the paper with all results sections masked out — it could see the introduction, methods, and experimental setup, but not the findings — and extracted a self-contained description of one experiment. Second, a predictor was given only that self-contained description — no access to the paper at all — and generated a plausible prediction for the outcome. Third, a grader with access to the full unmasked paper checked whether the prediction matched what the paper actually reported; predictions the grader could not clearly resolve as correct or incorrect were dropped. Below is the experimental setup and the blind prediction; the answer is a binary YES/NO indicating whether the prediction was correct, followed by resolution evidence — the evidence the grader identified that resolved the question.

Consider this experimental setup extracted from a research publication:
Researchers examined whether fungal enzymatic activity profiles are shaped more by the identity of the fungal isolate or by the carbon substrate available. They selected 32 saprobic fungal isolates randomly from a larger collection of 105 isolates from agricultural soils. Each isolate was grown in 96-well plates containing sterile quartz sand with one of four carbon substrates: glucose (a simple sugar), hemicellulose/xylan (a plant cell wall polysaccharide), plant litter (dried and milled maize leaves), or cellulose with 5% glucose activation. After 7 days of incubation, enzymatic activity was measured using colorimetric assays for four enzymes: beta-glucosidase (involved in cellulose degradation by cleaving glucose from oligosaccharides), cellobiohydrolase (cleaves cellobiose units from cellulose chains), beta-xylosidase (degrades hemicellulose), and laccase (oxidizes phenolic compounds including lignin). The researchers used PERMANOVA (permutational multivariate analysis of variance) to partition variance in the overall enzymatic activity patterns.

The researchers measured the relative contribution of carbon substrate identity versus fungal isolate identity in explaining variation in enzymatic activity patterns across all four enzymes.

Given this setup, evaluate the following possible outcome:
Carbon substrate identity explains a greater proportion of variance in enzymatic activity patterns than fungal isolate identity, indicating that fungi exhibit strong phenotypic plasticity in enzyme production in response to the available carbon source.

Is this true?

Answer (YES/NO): NO